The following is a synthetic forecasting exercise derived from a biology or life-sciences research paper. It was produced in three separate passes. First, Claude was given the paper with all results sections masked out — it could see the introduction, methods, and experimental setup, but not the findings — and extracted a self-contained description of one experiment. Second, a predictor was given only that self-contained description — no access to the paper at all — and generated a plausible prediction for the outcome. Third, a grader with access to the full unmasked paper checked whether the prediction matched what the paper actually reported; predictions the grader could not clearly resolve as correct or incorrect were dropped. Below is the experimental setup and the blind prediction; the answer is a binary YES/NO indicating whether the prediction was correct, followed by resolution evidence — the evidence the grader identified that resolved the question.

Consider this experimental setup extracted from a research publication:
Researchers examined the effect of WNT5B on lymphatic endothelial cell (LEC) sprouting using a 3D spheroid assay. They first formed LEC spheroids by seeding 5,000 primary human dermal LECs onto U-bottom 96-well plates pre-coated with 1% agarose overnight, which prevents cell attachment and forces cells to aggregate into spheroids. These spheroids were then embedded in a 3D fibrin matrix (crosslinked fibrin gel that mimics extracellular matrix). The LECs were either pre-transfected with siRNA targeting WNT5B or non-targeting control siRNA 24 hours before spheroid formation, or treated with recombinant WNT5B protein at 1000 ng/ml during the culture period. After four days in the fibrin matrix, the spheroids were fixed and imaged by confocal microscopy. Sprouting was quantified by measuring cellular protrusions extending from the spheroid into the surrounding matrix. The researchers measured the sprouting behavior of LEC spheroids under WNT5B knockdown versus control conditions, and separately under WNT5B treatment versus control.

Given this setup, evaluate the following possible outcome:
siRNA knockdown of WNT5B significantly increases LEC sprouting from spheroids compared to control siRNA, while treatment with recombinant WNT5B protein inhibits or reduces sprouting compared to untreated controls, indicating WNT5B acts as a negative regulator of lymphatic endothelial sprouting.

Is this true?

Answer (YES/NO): NO